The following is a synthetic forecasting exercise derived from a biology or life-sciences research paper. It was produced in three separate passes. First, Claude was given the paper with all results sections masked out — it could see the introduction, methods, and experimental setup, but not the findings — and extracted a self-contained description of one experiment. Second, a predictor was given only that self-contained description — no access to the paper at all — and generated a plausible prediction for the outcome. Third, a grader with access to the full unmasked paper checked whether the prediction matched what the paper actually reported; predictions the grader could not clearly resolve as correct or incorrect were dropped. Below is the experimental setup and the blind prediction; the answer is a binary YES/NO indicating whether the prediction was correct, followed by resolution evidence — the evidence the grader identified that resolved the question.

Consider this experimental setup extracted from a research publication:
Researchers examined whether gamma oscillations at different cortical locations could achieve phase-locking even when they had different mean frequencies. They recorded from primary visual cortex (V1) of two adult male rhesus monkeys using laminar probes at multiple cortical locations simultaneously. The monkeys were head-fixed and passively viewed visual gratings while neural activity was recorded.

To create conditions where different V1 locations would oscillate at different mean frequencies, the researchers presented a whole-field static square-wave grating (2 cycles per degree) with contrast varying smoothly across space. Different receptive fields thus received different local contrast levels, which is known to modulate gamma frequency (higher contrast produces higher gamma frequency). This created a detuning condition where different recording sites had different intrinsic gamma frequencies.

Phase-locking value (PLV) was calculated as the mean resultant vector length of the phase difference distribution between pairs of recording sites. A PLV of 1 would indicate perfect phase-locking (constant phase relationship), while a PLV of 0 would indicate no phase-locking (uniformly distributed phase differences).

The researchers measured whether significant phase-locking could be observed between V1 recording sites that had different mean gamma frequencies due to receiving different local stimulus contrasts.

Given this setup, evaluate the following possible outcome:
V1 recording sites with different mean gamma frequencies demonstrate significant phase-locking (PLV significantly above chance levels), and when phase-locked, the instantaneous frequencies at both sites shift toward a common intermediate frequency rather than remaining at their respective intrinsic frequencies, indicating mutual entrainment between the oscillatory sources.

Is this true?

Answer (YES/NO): NO